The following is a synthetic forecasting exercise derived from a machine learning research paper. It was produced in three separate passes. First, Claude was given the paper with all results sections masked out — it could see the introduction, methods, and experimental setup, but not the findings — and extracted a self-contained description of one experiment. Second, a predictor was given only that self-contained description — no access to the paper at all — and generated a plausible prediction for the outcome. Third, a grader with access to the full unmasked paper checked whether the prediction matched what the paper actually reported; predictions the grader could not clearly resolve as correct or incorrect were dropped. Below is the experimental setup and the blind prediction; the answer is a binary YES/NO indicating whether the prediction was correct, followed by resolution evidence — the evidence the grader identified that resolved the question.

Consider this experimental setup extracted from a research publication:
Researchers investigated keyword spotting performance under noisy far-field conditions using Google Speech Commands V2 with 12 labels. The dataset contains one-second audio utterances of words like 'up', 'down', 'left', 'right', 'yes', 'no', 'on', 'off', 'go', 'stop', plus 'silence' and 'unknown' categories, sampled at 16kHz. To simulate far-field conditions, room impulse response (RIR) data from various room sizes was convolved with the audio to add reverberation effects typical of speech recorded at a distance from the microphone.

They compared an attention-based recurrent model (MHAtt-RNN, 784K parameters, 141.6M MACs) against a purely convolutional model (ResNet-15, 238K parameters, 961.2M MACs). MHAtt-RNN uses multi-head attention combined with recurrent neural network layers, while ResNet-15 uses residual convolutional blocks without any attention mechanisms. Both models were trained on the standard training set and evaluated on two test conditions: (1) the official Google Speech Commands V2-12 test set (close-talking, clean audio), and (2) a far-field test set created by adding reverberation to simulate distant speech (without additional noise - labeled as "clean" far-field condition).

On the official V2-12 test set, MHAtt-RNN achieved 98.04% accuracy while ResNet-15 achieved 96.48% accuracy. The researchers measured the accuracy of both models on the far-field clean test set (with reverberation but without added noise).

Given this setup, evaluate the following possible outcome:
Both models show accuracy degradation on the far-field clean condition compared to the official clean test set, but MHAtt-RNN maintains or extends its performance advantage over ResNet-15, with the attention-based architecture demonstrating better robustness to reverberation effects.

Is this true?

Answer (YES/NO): NO